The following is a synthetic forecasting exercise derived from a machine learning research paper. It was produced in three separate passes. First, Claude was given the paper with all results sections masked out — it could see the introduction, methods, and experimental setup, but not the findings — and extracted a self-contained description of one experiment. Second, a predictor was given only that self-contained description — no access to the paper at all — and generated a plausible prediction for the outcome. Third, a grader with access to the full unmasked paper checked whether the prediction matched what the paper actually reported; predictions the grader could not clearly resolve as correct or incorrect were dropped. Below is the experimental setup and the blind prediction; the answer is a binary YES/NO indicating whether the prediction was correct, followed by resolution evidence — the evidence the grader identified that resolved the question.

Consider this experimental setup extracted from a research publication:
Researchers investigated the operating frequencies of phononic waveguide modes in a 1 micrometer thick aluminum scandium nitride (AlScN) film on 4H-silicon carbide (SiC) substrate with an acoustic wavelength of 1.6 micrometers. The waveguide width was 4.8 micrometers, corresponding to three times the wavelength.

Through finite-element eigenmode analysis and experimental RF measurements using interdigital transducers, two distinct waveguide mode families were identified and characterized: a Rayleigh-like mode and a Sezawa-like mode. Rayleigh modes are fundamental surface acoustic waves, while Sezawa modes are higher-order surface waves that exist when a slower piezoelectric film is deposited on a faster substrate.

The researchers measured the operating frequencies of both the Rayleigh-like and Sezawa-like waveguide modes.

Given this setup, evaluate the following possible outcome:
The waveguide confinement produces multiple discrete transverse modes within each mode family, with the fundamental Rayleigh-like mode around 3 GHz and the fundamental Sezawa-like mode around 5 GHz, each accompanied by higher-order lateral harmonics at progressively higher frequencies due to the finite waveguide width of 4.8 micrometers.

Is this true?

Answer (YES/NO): NO